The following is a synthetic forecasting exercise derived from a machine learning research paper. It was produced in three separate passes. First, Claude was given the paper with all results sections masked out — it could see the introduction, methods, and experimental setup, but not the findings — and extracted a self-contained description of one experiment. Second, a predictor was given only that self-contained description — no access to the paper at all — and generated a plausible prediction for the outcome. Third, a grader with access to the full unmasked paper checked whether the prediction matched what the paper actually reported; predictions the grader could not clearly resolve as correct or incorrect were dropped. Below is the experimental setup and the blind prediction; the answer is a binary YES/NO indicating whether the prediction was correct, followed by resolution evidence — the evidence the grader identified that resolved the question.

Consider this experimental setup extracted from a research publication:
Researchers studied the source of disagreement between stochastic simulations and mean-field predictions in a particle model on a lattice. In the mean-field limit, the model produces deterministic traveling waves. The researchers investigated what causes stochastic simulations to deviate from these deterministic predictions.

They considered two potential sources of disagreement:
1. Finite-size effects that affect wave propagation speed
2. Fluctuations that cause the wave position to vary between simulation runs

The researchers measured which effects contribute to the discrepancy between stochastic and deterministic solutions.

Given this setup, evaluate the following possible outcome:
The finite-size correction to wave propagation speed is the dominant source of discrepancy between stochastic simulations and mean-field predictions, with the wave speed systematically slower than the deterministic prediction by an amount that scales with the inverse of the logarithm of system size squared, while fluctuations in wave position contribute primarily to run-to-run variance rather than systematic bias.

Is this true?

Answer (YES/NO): NO